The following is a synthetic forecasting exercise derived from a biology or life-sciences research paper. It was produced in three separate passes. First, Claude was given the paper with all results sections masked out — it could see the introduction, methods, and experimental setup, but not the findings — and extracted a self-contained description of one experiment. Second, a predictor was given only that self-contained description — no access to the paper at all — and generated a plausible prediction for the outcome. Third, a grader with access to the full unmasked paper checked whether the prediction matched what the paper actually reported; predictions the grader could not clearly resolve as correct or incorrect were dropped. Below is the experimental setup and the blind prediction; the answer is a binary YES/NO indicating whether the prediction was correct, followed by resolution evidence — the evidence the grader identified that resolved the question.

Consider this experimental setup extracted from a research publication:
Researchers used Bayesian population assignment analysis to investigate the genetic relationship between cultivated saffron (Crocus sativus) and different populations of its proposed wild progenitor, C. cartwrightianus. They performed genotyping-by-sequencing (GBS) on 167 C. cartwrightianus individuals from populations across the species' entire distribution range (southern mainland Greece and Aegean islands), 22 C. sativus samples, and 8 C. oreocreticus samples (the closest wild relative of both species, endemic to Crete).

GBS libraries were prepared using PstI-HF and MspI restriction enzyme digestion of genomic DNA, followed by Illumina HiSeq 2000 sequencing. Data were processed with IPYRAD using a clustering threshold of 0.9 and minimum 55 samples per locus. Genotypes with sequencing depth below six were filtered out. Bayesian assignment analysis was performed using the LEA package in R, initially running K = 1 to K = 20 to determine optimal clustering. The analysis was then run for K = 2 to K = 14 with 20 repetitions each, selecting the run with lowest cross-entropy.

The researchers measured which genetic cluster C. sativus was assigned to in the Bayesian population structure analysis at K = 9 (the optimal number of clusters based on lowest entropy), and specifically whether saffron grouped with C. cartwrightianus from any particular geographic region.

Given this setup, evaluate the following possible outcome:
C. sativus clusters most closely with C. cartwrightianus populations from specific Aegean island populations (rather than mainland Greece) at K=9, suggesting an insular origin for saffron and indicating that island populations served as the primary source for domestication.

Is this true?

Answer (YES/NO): NO